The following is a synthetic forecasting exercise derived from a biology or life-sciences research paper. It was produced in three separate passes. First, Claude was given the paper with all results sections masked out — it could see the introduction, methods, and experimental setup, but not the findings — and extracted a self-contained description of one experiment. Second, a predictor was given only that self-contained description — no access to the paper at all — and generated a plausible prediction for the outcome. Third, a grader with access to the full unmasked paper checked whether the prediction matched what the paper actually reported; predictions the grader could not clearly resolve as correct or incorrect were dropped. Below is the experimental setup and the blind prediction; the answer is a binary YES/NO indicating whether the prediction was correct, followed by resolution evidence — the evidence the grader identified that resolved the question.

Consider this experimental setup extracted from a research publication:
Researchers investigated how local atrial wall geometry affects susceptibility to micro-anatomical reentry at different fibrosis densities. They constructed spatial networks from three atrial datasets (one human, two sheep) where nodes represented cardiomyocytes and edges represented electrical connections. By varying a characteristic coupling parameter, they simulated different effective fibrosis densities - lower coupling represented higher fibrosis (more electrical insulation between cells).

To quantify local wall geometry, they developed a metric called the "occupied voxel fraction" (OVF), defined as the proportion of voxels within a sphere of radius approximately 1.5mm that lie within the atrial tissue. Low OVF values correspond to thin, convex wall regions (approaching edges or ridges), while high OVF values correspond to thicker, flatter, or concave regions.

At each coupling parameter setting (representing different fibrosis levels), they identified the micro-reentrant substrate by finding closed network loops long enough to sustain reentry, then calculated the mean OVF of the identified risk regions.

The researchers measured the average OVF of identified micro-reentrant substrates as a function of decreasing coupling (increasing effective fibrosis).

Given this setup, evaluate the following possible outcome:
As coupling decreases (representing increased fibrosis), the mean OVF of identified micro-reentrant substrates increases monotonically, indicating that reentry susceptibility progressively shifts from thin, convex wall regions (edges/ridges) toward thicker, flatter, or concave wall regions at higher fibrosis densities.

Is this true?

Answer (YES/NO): YES